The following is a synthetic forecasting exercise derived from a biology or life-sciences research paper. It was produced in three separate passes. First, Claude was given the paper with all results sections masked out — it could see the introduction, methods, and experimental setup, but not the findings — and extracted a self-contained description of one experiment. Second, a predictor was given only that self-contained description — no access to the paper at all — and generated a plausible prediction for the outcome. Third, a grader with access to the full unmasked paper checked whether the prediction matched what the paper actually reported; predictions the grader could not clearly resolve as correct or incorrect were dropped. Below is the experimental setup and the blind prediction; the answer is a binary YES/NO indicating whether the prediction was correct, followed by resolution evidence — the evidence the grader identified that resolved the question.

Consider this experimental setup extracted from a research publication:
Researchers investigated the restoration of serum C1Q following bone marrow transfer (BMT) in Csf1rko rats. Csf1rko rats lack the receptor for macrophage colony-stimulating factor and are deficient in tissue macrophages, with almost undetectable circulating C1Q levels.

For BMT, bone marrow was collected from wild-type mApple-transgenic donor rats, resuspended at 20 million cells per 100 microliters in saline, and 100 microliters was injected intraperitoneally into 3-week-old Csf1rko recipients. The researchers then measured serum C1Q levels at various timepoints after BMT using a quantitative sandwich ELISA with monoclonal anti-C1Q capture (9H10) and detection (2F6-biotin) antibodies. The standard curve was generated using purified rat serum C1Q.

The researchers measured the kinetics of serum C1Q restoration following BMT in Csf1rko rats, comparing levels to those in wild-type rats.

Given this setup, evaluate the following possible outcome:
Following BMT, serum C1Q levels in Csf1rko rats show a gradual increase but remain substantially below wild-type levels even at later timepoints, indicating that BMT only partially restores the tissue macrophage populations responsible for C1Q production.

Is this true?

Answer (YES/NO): NO